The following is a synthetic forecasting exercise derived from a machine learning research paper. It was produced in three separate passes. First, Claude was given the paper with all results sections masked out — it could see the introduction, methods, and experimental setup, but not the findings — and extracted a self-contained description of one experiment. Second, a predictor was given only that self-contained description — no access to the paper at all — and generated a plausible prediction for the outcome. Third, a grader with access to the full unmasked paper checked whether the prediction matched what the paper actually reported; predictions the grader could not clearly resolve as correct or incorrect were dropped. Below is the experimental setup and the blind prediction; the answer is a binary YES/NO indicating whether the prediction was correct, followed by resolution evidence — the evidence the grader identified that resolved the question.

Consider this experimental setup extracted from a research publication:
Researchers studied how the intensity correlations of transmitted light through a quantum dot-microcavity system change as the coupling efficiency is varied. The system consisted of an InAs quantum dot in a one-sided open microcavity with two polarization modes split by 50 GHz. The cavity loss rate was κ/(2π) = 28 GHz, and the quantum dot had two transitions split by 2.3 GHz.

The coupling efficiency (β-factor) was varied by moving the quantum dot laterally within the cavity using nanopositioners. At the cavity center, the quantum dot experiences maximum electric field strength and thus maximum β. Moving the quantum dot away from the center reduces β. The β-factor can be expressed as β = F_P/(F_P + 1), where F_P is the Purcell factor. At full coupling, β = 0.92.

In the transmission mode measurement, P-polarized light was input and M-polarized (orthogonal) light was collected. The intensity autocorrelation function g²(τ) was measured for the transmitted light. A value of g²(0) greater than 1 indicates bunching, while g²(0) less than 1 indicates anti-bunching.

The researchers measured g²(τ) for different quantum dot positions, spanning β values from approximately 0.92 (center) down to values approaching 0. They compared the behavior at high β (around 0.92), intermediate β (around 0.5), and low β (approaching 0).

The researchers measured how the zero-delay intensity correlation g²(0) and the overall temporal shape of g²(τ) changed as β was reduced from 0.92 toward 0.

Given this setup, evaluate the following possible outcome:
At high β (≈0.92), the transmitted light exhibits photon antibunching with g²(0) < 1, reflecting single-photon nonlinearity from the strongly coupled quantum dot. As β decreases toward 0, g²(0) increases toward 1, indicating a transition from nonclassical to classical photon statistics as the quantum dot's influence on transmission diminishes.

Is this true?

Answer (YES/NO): NO